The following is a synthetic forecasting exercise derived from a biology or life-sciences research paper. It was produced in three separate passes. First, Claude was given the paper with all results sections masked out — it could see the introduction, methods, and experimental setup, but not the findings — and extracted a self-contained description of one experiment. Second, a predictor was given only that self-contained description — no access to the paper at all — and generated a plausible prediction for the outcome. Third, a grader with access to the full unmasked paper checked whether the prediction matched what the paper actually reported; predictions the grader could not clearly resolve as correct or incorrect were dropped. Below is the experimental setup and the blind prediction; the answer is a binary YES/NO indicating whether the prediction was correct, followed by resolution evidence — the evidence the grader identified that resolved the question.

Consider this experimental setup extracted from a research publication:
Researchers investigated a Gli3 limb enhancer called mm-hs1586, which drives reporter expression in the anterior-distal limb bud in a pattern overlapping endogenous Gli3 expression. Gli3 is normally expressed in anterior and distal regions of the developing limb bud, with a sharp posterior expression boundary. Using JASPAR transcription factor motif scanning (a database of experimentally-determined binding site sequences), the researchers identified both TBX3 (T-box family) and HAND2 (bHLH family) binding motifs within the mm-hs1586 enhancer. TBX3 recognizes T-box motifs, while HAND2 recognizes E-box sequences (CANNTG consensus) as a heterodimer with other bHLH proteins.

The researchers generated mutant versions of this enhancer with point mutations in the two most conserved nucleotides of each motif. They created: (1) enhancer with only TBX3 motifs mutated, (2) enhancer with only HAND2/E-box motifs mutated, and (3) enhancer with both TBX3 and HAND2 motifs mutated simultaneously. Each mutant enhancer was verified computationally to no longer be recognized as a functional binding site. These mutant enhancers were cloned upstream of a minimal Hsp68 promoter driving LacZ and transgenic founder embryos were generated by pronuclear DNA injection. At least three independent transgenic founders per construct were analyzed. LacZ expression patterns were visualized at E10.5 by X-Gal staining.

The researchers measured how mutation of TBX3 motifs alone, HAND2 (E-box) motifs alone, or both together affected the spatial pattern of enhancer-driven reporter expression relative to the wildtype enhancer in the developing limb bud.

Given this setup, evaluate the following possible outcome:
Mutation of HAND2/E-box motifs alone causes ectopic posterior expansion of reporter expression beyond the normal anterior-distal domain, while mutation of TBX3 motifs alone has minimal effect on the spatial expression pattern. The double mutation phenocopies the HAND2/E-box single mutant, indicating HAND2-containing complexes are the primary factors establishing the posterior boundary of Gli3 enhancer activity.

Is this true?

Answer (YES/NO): NO